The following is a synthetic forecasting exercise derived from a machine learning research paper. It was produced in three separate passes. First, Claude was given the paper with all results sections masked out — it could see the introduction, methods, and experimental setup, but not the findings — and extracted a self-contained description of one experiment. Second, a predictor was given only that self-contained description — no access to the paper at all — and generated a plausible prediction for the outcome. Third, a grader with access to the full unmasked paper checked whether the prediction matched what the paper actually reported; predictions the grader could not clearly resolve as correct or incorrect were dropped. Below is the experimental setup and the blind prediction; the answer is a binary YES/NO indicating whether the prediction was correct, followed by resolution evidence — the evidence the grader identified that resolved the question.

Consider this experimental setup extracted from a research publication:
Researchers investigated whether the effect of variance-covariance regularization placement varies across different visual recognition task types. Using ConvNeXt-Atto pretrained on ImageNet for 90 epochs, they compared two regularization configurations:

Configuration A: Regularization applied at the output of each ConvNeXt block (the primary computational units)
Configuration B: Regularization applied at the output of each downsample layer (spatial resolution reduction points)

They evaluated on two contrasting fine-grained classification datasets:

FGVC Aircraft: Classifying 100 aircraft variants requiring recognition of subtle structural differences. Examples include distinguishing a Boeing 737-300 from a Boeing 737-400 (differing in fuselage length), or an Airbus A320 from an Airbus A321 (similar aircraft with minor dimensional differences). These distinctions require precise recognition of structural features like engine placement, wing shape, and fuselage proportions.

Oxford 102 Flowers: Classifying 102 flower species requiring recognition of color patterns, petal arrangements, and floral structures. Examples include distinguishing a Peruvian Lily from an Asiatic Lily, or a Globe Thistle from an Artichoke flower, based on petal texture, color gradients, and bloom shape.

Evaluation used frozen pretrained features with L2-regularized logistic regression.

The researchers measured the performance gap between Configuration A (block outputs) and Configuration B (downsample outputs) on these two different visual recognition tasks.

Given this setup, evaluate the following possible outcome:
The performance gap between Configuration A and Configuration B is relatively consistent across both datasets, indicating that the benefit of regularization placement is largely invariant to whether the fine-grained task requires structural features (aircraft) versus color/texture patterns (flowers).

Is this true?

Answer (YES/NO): NO